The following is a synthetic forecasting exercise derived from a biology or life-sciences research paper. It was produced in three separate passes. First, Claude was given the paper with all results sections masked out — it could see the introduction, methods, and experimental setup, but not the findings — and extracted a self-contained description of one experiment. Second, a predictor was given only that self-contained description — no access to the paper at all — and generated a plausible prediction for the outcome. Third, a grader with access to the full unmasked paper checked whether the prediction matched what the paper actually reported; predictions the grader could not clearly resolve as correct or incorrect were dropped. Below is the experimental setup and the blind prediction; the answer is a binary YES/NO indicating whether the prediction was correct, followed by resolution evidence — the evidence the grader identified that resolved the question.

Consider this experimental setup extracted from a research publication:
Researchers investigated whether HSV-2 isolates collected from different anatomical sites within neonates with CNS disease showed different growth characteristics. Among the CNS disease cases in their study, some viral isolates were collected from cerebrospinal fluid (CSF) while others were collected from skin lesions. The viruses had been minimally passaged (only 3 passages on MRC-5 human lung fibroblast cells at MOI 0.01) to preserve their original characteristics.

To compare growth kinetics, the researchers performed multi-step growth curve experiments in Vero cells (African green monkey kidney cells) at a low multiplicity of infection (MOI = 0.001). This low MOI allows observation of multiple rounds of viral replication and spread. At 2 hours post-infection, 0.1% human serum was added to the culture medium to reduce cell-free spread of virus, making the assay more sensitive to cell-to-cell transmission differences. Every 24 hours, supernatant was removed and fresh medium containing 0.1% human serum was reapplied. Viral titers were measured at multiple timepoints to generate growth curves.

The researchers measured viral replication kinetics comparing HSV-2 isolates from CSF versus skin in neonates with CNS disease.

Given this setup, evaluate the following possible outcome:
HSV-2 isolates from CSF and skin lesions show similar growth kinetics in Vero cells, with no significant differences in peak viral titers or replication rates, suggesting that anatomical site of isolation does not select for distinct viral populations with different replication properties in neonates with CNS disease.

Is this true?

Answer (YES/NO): NO